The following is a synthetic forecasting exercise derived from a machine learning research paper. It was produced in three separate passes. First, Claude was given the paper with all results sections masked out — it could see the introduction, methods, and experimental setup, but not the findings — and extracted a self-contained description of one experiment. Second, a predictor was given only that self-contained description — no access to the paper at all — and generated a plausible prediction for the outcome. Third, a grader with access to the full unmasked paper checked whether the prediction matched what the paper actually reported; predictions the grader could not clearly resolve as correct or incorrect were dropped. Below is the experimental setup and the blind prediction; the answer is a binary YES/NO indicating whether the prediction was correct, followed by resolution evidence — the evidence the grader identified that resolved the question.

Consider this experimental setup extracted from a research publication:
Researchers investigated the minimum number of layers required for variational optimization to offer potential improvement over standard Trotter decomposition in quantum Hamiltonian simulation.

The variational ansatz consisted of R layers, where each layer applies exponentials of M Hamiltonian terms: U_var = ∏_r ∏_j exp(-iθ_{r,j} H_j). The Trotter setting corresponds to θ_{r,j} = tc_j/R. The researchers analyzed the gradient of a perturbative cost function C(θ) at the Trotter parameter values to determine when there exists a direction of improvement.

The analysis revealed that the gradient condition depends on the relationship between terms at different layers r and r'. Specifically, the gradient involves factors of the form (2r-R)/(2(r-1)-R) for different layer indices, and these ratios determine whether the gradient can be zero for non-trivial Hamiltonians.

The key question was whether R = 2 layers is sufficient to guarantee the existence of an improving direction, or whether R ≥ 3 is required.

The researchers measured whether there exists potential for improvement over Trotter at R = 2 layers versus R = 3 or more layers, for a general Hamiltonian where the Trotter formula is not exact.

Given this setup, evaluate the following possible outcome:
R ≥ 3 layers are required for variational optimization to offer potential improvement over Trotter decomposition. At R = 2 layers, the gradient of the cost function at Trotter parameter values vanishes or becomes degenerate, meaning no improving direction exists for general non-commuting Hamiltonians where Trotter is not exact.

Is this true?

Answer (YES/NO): YES